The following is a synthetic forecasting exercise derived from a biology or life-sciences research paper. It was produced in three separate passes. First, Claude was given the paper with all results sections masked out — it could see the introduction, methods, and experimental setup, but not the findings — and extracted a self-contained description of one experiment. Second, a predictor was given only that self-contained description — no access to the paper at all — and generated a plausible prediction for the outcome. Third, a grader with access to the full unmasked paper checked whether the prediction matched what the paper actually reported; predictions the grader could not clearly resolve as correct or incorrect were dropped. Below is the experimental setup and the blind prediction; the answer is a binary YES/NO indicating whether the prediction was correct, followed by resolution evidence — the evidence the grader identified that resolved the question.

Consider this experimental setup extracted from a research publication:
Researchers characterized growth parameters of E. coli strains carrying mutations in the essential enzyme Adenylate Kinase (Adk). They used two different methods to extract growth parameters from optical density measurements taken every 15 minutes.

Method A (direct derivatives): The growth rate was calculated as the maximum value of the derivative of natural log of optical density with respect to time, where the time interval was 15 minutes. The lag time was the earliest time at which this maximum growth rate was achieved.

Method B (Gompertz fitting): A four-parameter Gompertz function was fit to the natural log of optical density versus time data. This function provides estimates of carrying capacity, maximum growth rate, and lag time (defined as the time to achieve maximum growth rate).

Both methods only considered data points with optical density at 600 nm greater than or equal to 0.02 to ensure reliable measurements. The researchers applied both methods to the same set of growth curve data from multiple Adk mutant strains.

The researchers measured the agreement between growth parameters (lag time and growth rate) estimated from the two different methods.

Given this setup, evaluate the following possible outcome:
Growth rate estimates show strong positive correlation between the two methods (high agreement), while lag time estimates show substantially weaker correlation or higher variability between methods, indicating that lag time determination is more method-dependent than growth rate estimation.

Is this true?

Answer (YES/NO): NO